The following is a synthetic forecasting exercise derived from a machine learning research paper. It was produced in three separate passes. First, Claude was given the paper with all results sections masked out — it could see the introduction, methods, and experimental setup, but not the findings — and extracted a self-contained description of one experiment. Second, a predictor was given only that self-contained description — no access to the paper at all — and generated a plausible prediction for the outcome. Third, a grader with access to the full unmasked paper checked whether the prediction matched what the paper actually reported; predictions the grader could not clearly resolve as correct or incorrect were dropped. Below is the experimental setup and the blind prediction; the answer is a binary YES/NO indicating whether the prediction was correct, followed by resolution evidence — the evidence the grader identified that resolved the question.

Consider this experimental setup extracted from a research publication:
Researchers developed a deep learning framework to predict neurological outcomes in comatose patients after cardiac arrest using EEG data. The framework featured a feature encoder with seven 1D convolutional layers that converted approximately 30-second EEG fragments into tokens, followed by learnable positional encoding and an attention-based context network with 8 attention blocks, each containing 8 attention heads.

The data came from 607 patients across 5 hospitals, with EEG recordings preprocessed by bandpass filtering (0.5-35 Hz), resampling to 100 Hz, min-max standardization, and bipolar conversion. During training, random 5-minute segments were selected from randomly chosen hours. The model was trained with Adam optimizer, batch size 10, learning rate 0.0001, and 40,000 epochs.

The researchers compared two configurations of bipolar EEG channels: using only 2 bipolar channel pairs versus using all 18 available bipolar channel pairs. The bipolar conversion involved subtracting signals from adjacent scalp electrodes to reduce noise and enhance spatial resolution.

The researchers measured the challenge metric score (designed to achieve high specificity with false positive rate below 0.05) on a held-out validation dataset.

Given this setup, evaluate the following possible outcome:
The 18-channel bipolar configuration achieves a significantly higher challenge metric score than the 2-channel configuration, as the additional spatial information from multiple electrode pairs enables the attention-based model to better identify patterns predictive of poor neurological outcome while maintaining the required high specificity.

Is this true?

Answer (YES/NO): NO